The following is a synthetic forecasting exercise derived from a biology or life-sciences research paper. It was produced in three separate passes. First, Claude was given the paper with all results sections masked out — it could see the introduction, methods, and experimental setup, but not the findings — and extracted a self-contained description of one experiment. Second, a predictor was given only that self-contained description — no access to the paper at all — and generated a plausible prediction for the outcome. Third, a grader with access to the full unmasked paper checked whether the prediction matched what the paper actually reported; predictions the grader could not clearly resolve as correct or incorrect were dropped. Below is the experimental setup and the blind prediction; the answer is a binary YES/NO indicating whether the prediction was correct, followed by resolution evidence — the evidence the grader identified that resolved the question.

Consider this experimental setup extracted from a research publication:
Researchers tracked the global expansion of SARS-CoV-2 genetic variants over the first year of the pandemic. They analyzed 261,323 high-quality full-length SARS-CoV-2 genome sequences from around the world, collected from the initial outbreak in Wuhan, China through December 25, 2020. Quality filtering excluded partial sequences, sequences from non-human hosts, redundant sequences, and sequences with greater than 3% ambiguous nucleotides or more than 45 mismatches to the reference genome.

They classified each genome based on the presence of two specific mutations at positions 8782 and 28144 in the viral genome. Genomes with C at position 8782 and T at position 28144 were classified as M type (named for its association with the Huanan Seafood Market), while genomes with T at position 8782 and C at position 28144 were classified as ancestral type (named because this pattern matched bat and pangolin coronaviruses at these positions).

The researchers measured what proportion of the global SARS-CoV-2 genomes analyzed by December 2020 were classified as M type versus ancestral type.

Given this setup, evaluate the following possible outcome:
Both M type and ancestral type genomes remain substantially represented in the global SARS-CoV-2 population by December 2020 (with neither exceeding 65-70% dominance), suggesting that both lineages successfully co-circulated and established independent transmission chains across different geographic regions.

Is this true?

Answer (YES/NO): NO